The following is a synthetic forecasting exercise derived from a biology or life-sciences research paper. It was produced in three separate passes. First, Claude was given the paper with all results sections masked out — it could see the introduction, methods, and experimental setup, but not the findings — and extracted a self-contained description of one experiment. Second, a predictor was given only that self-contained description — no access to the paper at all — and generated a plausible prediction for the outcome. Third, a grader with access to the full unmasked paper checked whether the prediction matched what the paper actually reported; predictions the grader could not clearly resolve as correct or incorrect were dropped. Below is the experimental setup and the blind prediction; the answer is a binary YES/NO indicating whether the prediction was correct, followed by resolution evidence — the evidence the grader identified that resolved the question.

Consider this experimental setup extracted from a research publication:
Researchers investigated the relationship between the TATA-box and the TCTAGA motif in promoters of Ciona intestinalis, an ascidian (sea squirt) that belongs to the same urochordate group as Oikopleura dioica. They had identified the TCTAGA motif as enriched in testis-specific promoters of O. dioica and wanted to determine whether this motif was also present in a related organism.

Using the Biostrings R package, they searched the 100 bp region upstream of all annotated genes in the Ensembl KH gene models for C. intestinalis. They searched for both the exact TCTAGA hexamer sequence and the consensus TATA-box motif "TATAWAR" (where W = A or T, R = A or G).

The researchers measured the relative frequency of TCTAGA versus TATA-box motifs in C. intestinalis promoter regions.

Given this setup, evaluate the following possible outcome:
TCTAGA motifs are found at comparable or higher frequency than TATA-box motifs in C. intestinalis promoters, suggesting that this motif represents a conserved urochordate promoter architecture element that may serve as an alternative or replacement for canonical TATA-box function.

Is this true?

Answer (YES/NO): NO